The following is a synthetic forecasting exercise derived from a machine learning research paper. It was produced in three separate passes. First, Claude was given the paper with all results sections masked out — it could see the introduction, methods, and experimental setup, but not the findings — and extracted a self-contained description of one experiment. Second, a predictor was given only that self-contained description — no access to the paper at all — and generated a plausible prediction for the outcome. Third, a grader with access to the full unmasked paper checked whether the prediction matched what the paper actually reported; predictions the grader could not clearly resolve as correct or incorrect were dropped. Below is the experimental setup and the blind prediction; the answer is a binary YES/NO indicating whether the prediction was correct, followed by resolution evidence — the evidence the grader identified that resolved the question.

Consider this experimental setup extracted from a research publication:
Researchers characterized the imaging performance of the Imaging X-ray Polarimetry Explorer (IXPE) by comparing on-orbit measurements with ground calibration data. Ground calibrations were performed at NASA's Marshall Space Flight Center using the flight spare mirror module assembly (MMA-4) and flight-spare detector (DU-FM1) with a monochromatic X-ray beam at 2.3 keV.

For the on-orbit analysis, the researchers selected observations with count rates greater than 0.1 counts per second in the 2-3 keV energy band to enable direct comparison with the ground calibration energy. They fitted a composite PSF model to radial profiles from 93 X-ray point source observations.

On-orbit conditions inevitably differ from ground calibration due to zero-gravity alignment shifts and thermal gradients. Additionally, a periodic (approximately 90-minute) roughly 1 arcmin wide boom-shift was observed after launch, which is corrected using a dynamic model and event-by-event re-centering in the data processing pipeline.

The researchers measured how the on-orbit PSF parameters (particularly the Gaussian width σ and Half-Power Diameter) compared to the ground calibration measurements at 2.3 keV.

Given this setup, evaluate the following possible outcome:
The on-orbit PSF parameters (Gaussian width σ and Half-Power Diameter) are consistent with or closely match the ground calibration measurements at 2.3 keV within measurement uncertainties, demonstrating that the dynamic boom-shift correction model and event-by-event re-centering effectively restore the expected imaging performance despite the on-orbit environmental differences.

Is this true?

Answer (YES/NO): NO